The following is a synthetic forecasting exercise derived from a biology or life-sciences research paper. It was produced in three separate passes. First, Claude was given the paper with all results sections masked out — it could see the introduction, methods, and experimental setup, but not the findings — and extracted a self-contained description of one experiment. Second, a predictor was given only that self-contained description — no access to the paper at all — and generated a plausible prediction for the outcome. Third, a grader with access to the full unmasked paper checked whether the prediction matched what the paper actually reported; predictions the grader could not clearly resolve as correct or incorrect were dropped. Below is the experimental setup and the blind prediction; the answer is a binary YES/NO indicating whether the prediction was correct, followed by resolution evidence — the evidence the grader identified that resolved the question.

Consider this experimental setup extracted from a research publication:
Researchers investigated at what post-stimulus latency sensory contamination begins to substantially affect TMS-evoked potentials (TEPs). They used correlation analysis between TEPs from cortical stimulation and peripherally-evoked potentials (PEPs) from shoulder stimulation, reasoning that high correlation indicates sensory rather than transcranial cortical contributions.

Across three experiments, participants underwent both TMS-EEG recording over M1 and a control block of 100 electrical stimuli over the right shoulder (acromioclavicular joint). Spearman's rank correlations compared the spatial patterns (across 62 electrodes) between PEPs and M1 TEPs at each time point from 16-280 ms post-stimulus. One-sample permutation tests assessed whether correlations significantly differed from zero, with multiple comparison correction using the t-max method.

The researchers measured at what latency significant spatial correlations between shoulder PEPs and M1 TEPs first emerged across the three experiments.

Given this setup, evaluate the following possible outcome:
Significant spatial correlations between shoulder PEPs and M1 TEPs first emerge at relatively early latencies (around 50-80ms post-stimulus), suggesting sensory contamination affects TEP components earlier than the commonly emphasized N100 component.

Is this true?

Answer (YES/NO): YES